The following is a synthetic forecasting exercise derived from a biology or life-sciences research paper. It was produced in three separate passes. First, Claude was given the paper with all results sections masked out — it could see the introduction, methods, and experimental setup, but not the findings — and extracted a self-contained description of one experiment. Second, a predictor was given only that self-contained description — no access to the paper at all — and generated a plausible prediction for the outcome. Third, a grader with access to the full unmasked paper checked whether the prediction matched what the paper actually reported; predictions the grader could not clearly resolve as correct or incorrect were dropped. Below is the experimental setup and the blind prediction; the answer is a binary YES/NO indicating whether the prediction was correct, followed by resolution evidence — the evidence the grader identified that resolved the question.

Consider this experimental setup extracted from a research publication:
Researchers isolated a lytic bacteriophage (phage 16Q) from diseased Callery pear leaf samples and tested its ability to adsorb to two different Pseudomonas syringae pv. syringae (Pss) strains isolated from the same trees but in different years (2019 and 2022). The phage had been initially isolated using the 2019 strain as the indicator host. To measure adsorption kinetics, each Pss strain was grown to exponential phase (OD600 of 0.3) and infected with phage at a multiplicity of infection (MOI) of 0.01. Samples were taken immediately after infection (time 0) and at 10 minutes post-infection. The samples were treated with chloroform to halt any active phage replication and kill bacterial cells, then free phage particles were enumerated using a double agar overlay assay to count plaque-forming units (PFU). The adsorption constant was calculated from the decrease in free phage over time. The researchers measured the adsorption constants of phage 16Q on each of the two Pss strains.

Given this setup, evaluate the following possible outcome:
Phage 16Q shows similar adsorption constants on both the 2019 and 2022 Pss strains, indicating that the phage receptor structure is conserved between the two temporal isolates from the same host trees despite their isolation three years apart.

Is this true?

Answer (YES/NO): YES